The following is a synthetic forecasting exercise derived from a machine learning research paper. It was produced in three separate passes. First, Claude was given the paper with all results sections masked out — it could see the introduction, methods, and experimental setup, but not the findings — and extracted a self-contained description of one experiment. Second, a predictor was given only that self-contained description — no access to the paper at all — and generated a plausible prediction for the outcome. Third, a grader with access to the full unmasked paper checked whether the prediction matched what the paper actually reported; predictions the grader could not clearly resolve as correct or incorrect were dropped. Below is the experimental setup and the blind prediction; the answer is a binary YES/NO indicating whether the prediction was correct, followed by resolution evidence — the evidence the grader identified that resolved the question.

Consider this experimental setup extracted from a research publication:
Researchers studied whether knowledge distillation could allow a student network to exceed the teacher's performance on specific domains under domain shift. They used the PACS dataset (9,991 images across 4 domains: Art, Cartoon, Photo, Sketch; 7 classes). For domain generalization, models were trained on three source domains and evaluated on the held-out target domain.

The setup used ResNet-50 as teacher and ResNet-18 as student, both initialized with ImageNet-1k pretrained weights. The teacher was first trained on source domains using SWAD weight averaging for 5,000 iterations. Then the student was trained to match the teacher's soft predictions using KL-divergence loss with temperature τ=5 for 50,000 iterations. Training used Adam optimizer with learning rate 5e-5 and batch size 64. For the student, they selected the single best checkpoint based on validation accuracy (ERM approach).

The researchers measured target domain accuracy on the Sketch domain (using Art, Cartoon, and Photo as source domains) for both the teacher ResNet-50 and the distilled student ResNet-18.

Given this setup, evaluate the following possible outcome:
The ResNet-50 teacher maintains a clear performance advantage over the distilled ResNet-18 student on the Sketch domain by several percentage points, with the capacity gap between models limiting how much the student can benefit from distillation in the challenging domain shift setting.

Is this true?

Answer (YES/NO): NO